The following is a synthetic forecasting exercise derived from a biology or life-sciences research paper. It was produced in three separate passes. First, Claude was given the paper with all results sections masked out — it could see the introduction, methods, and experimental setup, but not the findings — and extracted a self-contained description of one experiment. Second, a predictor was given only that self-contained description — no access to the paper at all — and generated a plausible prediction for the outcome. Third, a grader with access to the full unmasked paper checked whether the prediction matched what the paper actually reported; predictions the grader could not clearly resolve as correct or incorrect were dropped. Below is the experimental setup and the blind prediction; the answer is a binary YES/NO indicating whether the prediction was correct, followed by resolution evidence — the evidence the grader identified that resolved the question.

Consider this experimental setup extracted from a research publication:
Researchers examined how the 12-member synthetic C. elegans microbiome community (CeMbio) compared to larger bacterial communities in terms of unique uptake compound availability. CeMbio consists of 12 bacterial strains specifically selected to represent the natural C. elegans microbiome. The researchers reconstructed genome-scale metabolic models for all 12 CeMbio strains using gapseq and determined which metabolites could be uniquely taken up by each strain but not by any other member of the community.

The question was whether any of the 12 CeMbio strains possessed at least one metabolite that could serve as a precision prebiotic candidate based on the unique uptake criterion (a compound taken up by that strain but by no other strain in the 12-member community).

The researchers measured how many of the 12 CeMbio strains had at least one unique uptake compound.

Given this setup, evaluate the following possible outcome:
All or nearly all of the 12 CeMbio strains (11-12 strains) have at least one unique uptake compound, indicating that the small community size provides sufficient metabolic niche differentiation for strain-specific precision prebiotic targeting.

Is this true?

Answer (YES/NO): NO